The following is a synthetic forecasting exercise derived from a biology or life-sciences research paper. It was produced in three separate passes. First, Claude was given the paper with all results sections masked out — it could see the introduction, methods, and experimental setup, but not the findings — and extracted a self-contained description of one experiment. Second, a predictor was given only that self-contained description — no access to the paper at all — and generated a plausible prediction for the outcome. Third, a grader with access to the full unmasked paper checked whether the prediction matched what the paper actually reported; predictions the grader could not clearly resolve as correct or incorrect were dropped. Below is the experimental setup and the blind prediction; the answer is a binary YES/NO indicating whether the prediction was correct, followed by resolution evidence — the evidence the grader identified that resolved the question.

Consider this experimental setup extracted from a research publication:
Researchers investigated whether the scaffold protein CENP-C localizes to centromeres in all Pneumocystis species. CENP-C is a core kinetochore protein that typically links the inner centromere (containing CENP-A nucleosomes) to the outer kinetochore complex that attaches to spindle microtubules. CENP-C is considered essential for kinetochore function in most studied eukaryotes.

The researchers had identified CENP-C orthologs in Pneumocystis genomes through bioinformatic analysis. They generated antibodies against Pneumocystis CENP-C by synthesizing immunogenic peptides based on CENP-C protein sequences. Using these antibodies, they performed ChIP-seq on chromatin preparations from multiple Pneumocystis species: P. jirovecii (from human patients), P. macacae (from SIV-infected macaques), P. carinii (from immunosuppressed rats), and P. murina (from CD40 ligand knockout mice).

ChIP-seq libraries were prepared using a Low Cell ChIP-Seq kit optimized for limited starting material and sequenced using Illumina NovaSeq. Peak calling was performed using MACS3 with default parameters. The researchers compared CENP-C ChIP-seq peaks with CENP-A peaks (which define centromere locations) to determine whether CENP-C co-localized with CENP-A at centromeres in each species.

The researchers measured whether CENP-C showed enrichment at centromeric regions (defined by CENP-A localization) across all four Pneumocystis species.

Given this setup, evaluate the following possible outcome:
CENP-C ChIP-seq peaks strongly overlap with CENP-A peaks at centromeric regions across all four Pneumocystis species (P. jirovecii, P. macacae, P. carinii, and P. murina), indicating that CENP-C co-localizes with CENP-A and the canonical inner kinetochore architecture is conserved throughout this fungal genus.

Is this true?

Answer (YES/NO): NO